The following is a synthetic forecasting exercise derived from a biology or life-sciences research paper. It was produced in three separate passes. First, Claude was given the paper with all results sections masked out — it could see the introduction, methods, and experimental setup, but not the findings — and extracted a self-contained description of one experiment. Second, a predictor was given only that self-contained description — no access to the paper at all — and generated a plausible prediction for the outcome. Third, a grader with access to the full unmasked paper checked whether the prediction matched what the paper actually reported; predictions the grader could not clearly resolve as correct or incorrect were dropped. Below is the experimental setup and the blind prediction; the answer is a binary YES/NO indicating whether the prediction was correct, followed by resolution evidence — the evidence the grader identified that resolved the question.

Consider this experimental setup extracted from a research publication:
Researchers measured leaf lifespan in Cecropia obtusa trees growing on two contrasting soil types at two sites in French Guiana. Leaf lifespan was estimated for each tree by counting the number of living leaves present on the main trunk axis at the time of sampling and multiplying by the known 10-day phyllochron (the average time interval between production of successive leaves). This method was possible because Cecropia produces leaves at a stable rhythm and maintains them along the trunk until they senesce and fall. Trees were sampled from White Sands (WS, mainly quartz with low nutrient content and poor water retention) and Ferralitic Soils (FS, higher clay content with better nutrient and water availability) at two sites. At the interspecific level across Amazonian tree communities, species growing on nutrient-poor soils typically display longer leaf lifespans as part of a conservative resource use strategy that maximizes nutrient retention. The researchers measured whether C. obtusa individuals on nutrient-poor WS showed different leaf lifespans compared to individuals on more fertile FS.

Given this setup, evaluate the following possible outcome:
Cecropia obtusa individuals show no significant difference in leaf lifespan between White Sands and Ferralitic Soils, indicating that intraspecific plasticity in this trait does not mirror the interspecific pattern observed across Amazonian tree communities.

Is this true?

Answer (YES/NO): YES